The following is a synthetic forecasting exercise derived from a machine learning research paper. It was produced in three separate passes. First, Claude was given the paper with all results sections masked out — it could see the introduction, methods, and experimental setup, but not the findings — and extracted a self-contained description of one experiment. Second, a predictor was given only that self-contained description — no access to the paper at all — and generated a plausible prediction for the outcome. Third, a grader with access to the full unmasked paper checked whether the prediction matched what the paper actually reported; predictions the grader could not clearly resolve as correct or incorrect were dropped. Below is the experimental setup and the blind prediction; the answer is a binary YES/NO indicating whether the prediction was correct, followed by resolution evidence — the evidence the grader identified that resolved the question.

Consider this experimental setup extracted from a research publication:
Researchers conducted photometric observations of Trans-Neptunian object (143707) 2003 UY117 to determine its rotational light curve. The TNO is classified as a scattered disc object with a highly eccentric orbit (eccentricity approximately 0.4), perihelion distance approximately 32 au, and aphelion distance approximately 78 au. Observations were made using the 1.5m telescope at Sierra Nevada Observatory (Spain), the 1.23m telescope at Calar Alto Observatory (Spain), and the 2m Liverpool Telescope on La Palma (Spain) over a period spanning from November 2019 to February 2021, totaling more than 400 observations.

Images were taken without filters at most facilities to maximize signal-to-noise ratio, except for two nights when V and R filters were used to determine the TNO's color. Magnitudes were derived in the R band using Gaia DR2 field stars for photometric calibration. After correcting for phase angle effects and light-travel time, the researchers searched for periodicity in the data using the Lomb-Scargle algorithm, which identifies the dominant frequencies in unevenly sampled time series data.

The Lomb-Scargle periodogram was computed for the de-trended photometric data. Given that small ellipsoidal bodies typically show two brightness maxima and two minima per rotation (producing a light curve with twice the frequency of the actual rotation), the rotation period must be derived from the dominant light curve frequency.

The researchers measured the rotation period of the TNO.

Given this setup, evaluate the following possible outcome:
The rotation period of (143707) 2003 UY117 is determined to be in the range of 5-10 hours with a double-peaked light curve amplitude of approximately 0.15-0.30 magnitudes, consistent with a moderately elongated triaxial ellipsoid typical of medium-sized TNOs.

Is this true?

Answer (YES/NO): NO